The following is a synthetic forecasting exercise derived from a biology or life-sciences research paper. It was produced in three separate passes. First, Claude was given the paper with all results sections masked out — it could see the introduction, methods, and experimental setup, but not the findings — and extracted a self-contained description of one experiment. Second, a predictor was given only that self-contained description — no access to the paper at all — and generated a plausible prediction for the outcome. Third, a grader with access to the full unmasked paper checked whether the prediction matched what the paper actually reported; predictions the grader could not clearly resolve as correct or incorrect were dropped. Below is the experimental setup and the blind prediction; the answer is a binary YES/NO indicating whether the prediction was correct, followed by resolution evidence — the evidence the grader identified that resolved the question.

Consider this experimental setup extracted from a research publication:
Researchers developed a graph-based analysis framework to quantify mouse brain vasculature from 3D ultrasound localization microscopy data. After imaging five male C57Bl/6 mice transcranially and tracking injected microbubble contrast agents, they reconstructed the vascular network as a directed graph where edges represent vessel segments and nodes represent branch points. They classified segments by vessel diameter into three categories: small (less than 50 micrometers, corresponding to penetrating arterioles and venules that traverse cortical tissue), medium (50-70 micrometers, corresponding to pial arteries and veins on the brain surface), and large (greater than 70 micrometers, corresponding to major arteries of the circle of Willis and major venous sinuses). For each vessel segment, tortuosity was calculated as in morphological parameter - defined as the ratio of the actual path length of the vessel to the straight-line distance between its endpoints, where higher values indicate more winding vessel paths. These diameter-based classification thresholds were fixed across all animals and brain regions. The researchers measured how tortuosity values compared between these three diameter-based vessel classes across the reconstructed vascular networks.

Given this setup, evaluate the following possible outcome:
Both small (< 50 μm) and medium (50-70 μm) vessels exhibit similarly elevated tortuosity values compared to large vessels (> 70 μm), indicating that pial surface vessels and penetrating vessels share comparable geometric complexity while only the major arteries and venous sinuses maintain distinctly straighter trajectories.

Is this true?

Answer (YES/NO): YES